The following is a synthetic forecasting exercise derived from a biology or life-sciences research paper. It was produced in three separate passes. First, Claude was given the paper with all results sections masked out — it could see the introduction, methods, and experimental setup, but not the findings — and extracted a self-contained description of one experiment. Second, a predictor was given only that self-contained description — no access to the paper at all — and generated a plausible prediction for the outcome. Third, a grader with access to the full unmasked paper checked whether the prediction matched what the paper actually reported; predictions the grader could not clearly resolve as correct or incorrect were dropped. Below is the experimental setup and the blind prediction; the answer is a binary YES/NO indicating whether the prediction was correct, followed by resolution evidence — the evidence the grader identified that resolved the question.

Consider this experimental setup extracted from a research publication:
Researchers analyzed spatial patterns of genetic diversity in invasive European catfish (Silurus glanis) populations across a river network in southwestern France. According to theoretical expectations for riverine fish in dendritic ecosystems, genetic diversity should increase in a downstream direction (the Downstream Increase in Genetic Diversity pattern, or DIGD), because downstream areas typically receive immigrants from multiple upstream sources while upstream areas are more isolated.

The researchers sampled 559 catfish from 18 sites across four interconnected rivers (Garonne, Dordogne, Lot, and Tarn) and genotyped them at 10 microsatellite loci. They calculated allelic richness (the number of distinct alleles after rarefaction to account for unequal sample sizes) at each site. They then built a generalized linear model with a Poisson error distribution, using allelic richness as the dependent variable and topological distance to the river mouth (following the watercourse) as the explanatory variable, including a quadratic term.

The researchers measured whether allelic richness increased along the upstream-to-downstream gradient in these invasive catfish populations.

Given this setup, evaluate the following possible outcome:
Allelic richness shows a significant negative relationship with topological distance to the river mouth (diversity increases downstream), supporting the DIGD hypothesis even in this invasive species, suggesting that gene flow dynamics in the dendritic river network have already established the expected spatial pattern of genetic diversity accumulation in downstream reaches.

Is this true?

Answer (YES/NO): NO